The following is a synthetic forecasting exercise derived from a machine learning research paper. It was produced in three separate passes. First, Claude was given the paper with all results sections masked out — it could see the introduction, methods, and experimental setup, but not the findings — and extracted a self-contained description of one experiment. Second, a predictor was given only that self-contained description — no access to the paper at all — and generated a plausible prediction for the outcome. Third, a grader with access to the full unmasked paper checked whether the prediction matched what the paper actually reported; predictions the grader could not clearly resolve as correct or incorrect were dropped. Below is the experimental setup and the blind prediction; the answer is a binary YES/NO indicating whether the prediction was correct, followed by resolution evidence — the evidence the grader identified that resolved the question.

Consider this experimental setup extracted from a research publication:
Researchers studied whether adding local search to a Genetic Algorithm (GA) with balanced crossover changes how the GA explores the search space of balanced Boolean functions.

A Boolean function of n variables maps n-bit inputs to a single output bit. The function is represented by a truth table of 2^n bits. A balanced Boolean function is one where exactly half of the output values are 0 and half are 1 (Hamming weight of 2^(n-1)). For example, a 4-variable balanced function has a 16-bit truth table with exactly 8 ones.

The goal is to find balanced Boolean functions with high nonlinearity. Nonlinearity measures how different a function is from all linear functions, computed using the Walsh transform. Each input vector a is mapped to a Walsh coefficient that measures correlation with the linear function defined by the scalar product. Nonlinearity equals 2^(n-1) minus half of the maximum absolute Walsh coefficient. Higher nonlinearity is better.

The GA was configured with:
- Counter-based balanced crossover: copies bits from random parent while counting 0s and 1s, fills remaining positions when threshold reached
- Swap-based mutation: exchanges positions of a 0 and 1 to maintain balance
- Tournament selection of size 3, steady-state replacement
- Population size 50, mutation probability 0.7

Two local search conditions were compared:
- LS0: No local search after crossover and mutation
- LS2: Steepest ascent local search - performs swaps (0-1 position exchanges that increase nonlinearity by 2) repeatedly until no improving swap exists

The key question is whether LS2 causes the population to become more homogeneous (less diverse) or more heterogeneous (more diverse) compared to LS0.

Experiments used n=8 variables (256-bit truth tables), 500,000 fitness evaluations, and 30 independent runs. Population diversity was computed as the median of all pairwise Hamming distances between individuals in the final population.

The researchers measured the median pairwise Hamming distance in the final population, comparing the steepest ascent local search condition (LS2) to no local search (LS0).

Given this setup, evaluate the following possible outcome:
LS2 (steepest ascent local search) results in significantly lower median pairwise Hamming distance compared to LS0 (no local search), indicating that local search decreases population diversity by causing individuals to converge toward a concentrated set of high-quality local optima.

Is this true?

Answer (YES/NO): NO